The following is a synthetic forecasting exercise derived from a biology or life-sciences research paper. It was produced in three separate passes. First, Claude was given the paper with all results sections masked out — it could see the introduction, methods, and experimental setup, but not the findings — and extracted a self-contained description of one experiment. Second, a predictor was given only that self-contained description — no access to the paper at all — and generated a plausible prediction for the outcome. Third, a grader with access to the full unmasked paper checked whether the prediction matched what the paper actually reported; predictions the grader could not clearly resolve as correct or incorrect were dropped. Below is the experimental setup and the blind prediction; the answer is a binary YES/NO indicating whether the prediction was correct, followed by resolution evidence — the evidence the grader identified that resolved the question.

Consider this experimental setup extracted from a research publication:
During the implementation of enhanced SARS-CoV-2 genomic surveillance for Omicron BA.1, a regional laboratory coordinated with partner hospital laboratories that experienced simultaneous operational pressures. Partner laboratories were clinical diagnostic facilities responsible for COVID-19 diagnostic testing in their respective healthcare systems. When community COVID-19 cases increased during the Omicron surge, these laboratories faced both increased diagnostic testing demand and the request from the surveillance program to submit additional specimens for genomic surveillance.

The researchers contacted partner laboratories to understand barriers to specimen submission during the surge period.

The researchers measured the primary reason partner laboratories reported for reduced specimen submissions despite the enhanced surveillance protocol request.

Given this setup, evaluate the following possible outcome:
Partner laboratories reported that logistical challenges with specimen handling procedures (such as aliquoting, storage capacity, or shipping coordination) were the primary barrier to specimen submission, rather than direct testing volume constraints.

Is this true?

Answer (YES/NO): NO